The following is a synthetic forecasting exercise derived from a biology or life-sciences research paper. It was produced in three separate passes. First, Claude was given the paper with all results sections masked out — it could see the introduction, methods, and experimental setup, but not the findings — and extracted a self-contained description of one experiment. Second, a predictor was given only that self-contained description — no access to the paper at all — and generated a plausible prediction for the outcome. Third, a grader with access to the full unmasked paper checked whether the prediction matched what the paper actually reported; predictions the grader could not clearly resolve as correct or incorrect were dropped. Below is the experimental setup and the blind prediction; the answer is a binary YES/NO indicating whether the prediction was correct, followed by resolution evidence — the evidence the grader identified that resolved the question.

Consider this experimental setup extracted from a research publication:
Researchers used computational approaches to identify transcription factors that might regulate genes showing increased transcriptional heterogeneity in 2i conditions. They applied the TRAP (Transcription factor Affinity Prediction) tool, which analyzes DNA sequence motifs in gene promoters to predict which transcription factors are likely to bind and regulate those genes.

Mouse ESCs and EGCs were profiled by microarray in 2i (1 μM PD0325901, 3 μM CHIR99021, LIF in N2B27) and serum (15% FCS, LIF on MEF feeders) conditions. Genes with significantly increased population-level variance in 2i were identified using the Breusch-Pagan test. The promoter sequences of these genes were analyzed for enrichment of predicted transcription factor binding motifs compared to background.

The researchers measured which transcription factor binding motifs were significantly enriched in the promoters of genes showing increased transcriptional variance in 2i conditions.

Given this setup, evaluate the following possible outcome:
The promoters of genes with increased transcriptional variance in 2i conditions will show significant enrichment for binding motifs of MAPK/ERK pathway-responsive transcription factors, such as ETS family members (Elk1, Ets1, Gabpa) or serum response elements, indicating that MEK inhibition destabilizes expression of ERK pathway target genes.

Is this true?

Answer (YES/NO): NO